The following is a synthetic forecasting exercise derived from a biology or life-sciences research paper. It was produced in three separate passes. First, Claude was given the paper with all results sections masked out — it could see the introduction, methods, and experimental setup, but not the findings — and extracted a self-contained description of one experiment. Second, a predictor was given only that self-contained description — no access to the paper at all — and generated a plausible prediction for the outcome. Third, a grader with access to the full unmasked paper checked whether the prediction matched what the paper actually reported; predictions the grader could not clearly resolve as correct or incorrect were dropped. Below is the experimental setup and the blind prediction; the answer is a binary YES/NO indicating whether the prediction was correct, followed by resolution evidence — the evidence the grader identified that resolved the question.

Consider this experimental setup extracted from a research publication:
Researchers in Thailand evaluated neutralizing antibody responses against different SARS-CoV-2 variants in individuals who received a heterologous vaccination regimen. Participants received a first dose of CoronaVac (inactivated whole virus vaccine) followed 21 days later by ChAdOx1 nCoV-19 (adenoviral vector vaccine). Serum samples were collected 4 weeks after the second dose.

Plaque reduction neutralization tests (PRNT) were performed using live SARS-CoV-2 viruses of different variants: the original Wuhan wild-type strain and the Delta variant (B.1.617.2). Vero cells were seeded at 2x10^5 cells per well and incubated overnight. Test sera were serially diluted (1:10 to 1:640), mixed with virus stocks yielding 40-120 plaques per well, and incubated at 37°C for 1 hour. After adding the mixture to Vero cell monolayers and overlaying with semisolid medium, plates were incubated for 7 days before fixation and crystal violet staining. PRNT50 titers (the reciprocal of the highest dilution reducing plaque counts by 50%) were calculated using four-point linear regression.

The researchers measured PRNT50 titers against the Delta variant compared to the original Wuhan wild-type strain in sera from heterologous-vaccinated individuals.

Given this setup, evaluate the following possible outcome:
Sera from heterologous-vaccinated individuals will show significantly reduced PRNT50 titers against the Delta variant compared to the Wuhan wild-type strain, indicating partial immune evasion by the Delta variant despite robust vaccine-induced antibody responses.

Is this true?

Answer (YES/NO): YES